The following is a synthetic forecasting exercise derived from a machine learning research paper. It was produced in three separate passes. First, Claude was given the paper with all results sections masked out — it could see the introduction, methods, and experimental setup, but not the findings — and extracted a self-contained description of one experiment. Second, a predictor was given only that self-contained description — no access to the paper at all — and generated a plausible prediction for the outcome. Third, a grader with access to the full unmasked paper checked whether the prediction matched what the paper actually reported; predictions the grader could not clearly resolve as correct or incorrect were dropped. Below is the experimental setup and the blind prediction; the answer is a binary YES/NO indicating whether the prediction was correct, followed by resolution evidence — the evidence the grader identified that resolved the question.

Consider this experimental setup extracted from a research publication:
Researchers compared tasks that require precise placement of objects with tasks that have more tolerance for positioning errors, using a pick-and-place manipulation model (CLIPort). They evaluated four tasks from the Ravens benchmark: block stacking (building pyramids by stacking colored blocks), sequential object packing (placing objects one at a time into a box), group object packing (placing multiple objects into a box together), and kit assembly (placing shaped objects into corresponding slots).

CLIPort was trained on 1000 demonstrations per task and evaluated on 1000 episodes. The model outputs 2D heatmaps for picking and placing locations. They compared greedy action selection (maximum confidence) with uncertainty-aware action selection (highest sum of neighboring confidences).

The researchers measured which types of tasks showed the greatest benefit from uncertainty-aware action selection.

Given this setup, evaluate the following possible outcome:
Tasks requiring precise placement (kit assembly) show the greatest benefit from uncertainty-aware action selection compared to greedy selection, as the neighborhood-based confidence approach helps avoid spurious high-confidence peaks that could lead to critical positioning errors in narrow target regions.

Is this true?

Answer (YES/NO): YES